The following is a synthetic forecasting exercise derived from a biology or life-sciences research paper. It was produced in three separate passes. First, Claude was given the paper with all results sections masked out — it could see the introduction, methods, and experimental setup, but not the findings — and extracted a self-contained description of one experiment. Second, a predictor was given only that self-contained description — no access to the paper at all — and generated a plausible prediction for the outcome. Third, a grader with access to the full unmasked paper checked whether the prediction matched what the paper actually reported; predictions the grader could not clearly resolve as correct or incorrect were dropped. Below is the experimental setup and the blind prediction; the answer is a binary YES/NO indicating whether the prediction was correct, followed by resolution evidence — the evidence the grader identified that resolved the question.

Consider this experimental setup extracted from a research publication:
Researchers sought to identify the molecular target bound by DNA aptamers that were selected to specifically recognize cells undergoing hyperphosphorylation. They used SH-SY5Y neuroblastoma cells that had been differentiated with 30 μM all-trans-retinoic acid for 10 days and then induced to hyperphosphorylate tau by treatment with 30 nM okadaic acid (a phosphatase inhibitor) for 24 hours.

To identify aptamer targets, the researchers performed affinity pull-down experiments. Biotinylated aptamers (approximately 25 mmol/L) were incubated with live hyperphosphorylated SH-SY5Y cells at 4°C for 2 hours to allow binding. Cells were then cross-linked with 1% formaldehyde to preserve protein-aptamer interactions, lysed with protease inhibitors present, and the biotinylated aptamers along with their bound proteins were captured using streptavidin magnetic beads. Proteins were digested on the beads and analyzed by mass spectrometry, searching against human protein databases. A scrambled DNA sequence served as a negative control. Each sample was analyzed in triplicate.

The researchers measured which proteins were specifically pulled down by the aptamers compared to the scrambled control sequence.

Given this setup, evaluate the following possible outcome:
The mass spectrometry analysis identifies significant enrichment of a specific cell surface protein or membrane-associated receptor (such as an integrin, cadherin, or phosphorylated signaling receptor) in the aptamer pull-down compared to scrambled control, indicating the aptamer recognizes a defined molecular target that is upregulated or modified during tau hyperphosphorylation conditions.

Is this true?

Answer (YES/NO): NO